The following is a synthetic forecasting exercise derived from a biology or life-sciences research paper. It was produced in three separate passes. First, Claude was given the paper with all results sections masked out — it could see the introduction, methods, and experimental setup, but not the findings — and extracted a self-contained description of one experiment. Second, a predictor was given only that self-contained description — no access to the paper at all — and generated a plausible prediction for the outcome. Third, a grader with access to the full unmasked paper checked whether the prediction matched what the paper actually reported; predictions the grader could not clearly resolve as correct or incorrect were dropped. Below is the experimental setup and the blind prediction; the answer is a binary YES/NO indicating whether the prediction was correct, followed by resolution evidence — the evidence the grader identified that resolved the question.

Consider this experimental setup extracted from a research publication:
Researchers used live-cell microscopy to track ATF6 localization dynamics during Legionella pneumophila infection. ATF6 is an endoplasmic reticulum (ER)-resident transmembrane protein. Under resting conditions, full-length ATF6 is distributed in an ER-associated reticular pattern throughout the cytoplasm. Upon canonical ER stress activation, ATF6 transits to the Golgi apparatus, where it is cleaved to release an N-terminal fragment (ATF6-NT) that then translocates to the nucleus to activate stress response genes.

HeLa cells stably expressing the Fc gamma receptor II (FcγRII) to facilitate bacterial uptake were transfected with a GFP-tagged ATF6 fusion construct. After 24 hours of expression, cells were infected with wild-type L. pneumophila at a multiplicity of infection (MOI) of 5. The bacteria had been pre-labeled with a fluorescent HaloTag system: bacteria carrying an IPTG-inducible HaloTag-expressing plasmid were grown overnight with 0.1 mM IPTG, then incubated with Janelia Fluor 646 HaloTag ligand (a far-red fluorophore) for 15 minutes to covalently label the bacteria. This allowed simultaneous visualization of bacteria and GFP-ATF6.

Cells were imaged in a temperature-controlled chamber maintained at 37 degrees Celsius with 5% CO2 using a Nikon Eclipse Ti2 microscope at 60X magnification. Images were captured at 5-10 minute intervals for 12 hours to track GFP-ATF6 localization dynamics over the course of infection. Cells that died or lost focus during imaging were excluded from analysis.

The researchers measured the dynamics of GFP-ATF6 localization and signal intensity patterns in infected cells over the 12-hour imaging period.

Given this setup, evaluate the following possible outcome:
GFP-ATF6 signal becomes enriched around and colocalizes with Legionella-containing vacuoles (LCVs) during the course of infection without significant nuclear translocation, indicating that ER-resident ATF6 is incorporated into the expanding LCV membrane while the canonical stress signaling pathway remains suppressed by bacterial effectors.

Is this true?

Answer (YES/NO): NO